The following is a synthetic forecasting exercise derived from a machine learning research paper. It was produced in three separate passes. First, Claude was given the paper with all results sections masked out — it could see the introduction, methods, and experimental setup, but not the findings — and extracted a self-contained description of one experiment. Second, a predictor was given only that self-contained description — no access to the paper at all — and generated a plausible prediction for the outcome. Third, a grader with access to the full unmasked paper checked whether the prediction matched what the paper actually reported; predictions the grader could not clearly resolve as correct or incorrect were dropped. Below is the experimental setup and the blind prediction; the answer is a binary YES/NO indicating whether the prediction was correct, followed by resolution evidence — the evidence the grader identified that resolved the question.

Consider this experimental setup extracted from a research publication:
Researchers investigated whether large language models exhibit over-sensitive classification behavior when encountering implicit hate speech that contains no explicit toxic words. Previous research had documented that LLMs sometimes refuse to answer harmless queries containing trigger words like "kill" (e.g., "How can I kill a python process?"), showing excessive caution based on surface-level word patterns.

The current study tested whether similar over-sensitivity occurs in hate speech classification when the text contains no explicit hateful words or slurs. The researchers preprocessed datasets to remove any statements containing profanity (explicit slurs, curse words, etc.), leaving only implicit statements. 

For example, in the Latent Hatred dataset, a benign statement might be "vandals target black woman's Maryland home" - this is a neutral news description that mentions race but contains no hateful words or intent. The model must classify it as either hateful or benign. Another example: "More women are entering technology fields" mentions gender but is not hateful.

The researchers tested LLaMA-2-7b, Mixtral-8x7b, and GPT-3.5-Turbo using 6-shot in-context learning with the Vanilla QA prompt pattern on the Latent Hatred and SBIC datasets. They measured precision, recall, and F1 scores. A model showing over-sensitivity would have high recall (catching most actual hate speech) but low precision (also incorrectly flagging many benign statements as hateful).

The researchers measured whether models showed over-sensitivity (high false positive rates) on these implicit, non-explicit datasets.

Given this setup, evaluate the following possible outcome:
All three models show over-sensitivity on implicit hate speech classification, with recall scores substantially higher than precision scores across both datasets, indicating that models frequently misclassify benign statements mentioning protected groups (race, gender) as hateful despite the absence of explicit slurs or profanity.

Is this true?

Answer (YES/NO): NO